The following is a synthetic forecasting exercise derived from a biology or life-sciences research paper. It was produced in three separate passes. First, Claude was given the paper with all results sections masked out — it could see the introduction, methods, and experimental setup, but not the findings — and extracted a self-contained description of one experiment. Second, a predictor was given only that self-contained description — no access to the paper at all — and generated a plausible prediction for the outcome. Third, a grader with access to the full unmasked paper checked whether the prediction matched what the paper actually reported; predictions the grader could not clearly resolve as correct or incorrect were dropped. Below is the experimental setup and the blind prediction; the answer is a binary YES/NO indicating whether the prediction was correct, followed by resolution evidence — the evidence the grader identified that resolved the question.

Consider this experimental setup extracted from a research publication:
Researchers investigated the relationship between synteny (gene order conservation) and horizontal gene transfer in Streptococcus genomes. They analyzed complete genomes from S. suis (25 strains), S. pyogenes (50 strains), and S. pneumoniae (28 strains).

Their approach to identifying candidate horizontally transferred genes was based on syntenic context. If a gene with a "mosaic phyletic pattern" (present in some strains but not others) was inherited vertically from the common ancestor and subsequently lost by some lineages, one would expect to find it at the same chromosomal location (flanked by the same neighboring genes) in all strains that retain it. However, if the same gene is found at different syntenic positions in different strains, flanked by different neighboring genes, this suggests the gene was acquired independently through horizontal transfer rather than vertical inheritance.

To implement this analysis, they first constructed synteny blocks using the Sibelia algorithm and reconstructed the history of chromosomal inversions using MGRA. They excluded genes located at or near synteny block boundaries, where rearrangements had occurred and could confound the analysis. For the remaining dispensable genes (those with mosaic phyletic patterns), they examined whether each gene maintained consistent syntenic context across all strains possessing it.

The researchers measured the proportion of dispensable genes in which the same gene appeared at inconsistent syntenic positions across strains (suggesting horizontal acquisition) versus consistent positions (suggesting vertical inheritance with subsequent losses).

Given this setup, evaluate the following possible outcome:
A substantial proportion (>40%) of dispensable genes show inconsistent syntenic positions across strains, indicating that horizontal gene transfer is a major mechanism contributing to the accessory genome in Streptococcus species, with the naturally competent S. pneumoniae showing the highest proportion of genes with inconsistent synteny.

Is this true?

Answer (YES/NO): NO